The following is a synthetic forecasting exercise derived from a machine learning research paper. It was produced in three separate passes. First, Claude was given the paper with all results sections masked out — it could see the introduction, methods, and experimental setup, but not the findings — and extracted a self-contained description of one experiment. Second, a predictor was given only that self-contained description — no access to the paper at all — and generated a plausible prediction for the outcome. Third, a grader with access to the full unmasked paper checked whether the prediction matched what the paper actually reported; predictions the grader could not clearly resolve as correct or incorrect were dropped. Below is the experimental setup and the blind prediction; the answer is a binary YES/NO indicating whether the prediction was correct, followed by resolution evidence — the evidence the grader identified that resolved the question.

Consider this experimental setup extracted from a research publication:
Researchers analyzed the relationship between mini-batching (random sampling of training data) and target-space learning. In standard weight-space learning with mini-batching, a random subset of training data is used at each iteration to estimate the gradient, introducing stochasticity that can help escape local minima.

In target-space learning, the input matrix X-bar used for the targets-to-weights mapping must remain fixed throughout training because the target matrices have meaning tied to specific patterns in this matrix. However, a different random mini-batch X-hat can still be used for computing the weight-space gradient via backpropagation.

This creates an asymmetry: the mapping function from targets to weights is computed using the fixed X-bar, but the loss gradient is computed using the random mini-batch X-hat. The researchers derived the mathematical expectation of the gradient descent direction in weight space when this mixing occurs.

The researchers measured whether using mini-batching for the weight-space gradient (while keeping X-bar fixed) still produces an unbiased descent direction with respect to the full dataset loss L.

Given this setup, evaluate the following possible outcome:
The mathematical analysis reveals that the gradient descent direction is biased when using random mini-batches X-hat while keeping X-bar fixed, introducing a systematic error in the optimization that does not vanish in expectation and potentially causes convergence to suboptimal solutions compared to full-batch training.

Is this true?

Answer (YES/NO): NO